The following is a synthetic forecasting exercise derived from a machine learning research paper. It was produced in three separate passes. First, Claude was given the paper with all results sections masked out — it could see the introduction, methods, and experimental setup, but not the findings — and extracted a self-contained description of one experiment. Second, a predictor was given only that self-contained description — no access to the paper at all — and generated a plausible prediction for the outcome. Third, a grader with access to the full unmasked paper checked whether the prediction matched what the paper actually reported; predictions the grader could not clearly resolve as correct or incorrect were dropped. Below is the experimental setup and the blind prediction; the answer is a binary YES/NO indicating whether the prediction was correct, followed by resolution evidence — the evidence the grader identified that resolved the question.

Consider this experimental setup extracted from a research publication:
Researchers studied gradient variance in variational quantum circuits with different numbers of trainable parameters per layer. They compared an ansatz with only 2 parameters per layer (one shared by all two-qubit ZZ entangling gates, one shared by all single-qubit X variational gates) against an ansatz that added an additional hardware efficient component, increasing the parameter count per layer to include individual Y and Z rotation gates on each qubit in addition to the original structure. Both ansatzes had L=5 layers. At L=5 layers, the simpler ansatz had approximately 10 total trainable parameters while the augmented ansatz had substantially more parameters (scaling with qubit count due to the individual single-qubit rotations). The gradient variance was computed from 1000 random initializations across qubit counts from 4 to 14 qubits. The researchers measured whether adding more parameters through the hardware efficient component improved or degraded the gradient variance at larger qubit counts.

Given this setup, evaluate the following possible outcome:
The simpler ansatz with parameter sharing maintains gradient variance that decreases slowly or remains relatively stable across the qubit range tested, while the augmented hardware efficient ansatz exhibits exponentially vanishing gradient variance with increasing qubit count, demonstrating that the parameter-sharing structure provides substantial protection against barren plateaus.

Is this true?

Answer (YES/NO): NO